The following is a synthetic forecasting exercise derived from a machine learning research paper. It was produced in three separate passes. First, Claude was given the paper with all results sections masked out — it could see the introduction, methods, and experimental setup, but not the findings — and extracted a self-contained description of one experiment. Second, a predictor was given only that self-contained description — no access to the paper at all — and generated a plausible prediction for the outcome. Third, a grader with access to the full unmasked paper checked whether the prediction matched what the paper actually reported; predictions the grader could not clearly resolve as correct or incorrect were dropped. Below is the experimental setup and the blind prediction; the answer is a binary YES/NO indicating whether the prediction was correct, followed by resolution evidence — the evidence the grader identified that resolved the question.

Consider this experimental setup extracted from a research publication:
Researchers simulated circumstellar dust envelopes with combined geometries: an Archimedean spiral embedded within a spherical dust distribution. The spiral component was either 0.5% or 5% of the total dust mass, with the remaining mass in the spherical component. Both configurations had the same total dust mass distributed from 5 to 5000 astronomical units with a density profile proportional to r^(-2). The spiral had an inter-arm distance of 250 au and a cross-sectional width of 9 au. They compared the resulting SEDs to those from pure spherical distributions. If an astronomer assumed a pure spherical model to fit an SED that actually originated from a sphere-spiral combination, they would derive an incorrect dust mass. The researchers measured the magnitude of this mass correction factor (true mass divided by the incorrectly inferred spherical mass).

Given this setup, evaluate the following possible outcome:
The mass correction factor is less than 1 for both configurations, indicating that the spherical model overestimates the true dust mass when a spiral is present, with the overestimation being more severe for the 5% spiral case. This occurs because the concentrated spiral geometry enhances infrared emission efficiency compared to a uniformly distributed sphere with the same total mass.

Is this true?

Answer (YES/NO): YES